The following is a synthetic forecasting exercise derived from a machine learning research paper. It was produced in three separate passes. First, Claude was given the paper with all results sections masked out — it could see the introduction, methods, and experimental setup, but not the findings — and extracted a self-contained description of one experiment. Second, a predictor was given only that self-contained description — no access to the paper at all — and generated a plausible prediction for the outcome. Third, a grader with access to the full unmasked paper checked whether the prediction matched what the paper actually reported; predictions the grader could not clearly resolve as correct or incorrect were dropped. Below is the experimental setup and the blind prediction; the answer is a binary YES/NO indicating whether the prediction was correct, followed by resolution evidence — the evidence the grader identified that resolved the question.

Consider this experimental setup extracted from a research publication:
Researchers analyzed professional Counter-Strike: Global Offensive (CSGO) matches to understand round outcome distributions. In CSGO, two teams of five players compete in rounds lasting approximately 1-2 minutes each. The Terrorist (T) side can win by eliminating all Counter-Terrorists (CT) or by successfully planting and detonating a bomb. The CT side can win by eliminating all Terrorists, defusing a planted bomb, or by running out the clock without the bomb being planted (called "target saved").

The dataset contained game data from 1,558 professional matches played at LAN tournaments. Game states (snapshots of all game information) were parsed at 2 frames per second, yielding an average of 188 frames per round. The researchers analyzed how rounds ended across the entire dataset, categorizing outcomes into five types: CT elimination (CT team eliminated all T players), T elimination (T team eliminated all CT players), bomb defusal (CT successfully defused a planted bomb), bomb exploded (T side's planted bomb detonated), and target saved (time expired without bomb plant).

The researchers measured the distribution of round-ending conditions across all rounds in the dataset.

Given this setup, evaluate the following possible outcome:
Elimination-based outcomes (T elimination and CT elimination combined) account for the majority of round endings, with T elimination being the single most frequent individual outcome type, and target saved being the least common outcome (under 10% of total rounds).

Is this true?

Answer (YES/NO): NO